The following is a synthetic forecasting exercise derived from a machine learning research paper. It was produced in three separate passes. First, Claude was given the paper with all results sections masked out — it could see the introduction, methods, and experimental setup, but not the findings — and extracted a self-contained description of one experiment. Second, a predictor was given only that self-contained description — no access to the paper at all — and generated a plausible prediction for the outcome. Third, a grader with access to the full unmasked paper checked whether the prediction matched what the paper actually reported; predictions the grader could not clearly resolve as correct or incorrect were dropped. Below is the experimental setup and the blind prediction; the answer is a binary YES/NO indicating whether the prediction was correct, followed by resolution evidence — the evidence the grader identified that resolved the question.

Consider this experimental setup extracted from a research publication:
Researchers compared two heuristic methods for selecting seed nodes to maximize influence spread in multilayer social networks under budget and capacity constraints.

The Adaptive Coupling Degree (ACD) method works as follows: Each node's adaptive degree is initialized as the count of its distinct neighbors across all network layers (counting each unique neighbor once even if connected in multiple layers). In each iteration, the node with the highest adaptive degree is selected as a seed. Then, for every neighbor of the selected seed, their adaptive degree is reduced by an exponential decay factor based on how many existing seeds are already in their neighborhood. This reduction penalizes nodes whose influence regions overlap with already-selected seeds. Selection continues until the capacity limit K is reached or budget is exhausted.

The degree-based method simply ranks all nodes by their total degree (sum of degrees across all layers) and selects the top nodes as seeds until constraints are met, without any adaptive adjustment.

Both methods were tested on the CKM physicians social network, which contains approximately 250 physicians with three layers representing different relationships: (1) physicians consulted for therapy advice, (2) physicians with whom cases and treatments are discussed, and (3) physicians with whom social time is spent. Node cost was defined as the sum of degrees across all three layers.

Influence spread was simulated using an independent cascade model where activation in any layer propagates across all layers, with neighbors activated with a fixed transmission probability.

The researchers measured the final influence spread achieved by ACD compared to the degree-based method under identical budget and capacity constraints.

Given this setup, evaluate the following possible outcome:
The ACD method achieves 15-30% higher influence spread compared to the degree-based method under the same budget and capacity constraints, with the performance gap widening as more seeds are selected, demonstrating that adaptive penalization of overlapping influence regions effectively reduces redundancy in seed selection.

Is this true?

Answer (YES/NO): NO